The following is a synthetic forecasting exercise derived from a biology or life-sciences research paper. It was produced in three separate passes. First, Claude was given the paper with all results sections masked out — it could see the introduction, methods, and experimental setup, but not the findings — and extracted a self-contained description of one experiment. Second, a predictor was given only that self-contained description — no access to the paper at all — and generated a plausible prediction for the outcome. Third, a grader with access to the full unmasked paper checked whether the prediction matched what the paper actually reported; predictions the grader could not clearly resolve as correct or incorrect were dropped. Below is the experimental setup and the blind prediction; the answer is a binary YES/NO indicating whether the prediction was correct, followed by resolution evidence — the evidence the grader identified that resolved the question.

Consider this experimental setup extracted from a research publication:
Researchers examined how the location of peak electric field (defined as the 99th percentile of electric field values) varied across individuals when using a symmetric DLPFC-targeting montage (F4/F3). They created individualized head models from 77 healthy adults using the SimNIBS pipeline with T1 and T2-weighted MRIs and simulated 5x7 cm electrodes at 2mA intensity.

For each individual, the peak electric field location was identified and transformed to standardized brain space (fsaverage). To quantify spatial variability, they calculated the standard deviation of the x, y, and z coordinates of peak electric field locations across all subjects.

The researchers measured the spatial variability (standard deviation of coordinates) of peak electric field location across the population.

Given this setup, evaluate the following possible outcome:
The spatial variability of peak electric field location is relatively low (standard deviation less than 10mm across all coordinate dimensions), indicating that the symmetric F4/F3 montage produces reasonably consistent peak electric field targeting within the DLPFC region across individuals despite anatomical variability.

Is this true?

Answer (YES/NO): NO